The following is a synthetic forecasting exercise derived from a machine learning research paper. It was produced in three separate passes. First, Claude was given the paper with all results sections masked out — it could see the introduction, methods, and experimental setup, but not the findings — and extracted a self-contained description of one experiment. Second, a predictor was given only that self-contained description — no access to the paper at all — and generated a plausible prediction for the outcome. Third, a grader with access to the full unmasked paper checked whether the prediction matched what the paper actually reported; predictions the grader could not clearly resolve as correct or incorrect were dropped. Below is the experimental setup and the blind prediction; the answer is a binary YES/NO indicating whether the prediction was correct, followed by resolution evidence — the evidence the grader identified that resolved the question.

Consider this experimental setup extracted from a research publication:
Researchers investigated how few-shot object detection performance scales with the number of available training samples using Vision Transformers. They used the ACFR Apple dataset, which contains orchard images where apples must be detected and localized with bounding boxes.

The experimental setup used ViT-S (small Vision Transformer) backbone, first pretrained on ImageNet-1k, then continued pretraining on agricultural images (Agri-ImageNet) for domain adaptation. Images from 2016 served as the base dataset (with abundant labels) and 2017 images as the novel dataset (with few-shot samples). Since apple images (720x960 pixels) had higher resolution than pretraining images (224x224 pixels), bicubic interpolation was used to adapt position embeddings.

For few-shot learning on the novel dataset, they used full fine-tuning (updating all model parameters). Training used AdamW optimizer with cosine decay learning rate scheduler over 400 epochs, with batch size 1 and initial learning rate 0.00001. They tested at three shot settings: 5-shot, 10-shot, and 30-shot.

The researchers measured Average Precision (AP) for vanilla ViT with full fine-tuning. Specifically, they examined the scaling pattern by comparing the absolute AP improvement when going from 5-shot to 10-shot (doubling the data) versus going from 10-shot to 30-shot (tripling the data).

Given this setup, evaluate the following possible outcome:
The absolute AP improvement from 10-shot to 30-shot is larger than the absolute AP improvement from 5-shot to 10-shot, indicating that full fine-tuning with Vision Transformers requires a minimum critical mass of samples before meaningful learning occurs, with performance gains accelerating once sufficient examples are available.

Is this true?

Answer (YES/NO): YES